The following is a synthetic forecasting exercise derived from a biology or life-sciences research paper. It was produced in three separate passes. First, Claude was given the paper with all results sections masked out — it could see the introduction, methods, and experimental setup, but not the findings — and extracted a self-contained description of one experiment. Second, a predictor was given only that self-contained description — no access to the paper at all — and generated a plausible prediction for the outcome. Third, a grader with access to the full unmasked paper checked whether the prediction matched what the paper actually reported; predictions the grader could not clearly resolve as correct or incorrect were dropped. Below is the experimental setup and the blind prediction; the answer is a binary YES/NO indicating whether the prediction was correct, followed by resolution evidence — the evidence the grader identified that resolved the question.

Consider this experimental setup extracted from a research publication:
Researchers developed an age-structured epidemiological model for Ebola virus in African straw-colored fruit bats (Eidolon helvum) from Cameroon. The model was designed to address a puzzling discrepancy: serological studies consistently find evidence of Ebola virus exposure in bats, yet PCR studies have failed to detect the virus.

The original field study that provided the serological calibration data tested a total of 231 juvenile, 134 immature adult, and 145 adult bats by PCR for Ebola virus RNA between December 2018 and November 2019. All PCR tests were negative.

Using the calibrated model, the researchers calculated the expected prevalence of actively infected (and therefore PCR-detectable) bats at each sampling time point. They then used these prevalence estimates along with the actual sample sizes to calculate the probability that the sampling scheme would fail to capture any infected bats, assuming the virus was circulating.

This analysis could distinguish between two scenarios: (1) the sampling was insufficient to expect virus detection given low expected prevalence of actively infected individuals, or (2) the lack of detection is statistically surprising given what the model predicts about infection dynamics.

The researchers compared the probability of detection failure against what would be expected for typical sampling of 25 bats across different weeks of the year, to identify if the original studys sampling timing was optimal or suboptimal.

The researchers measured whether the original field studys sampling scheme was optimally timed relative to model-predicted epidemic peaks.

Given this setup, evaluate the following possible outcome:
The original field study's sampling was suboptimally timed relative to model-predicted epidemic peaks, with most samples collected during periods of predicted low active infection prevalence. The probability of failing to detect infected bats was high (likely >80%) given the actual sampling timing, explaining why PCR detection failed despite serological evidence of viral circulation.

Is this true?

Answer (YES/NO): NO